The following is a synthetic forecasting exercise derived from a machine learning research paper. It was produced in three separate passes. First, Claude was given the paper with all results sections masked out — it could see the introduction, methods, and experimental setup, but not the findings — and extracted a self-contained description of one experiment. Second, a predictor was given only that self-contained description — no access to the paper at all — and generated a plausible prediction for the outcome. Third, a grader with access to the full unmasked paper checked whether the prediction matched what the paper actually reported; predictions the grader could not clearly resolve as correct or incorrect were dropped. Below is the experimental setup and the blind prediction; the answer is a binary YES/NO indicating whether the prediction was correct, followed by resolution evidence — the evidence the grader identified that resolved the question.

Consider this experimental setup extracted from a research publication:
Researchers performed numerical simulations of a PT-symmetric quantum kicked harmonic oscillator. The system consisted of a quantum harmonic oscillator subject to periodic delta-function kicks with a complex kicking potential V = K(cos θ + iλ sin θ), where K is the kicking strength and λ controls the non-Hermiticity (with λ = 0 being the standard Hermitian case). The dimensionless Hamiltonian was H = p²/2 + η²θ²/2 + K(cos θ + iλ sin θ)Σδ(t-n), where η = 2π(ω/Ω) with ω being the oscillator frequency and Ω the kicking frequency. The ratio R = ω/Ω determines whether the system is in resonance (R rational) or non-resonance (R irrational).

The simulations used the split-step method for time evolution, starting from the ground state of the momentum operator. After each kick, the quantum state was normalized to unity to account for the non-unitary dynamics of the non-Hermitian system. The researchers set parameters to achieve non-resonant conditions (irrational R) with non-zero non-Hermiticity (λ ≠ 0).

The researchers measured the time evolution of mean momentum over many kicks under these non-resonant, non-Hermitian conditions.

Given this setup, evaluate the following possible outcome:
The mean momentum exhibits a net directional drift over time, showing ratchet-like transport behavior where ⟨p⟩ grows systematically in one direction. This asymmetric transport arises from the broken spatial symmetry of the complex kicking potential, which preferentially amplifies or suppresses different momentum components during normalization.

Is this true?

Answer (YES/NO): YES